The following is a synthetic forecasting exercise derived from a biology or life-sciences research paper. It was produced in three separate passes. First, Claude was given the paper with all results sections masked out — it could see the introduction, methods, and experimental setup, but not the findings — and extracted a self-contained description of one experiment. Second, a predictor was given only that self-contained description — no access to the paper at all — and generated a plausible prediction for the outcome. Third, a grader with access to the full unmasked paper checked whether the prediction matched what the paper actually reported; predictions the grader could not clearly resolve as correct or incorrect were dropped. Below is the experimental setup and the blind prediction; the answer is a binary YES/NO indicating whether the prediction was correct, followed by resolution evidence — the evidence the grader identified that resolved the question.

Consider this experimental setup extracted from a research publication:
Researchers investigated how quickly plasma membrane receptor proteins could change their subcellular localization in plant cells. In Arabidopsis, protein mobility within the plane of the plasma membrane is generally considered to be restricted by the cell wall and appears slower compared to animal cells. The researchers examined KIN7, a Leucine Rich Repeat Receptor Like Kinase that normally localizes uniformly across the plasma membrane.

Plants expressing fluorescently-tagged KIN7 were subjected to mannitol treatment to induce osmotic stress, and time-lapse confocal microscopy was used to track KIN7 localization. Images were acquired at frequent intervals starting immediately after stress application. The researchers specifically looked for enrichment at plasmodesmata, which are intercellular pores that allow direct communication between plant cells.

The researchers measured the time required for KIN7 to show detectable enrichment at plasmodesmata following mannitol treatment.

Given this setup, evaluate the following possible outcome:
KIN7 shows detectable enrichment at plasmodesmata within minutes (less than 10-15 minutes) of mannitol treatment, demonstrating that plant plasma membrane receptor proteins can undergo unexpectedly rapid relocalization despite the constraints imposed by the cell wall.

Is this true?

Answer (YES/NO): YES